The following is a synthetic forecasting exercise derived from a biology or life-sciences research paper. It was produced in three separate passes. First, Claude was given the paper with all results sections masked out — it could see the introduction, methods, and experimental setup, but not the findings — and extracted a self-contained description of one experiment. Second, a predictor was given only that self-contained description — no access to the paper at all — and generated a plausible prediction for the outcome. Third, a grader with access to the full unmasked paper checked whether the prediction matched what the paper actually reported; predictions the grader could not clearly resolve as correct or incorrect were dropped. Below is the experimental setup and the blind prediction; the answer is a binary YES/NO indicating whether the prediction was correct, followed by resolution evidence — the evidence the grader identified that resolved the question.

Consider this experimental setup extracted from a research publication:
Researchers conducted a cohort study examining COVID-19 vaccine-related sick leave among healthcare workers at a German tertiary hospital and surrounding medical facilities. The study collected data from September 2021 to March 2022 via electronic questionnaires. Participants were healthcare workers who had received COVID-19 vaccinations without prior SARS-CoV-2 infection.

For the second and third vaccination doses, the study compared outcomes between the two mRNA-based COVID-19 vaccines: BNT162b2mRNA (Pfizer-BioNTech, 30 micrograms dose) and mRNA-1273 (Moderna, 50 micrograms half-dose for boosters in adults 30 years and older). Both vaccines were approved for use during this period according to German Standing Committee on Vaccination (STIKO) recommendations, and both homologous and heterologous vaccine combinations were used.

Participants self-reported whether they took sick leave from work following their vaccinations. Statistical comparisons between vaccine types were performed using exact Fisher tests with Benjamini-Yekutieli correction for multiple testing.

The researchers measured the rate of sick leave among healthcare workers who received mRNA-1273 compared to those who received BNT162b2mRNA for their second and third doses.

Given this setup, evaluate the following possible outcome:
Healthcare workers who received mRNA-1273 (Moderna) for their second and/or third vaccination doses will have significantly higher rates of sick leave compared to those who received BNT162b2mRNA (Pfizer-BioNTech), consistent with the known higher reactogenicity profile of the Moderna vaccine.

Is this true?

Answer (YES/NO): YES